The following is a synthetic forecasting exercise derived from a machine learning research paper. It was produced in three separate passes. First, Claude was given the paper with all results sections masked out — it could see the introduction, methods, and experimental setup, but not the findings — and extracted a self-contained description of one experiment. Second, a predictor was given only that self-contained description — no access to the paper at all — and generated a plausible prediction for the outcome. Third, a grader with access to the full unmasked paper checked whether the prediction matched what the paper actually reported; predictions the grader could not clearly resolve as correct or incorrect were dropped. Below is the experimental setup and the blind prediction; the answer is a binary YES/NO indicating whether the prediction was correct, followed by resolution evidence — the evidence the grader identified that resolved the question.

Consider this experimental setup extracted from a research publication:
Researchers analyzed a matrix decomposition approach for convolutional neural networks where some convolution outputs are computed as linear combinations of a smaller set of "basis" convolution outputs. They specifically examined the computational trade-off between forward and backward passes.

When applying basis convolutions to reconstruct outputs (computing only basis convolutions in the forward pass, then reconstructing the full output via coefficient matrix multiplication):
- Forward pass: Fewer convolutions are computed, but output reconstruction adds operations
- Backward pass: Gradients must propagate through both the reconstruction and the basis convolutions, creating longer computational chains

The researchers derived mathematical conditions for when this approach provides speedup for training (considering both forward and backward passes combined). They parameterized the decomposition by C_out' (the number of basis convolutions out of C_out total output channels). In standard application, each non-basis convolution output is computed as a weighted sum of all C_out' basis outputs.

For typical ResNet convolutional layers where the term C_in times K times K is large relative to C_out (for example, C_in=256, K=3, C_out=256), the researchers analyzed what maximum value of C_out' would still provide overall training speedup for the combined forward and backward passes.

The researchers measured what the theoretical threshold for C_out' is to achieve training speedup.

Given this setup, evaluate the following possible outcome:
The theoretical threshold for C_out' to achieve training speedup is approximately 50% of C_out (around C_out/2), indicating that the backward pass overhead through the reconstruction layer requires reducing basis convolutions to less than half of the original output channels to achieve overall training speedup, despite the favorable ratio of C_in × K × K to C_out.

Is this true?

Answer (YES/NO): NO